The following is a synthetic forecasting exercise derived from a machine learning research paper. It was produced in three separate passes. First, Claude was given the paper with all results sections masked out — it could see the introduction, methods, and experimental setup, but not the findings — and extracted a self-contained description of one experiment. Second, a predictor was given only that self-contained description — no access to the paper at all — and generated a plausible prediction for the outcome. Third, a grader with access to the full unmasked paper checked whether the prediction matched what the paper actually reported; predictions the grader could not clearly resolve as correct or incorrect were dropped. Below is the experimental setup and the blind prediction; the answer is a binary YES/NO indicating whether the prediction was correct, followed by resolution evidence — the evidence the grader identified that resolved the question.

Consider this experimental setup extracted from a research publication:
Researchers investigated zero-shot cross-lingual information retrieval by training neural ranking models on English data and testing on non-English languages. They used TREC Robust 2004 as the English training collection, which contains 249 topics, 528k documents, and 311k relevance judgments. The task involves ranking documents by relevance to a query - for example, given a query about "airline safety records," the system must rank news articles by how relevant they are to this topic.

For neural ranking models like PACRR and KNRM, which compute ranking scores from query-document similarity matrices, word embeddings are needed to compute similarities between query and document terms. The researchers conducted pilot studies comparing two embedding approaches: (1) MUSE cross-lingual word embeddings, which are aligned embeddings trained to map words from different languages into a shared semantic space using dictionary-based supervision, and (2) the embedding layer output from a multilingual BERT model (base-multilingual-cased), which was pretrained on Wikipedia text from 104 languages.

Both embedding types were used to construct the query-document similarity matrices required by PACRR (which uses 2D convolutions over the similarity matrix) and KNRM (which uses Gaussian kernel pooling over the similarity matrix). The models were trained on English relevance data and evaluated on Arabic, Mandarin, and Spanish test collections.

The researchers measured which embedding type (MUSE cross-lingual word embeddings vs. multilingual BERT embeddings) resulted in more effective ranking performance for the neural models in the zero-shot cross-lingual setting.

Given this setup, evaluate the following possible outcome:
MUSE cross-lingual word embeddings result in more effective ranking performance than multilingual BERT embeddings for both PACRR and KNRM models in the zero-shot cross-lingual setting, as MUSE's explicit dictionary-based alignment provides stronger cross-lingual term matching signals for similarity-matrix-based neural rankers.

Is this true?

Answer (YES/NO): NO